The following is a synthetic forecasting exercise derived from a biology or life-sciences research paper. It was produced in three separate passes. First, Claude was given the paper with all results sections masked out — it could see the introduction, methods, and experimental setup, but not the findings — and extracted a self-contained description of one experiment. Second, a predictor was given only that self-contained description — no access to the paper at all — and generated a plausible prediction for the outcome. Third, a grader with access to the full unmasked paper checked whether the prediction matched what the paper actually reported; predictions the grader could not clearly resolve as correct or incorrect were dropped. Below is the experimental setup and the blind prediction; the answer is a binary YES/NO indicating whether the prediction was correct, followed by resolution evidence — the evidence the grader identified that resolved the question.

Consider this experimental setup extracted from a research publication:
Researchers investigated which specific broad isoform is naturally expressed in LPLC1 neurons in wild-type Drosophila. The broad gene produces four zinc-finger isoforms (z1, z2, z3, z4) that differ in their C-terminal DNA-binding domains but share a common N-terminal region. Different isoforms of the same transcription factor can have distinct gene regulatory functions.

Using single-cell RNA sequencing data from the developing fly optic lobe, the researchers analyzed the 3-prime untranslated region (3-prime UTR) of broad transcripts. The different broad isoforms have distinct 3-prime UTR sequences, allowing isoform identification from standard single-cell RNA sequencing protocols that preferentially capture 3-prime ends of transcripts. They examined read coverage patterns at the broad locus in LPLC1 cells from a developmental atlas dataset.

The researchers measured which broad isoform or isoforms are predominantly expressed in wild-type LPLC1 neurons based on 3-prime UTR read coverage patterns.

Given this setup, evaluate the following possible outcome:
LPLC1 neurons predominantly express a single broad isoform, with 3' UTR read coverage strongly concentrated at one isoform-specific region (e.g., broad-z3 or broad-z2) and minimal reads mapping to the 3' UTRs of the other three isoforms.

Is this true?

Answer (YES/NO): YES